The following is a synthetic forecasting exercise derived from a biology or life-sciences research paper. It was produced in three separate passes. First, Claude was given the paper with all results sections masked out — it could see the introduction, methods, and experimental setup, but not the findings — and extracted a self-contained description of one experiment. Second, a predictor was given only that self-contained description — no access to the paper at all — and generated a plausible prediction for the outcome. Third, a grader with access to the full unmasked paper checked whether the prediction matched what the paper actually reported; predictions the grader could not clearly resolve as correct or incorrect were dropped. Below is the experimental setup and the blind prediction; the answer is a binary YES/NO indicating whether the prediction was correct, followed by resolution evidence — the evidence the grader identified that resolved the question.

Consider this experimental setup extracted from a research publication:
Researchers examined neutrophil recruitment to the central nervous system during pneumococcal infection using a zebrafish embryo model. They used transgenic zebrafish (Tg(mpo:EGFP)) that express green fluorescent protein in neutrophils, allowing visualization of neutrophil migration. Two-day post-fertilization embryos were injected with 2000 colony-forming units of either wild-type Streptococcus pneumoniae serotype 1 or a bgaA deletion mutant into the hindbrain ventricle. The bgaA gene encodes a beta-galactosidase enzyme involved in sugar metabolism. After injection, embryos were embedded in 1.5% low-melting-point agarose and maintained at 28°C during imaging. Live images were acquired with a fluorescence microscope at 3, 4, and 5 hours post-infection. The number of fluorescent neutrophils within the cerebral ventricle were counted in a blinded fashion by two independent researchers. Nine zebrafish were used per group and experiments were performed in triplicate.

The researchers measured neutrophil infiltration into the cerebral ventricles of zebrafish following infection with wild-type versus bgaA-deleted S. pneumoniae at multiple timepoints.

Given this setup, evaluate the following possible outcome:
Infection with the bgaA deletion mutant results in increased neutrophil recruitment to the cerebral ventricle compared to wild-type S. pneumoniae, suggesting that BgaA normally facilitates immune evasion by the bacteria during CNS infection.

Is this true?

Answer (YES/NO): NO